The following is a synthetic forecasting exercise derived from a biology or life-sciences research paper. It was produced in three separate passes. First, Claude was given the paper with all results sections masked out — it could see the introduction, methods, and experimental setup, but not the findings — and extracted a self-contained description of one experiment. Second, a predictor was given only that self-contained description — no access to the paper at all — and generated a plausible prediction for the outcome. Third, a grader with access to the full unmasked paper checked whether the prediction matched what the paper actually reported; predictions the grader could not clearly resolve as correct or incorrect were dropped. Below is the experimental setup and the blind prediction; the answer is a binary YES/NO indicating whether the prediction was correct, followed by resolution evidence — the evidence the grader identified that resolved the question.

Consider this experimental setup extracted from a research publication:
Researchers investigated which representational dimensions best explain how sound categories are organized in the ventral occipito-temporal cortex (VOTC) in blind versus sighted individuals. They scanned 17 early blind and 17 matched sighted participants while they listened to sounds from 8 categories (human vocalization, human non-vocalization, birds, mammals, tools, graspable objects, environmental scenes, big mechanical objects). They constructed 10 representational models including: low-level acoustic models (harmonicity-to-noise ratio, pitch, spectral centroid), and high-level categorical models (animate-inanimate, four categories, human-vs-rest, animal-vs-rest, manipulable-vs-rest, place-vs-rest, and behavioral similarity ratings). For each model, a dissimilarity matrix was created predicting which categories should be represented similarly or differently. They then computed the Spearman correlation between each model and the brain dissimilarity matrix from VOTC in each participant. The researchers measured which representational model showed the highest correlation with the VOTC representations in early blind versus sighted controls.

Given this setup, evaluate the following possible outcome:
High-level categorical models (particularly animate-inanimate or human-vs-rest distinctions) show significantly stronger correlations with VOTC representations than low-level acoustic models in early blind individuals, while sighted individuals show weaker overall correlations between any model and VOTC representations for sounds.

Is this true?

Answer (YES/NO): YES